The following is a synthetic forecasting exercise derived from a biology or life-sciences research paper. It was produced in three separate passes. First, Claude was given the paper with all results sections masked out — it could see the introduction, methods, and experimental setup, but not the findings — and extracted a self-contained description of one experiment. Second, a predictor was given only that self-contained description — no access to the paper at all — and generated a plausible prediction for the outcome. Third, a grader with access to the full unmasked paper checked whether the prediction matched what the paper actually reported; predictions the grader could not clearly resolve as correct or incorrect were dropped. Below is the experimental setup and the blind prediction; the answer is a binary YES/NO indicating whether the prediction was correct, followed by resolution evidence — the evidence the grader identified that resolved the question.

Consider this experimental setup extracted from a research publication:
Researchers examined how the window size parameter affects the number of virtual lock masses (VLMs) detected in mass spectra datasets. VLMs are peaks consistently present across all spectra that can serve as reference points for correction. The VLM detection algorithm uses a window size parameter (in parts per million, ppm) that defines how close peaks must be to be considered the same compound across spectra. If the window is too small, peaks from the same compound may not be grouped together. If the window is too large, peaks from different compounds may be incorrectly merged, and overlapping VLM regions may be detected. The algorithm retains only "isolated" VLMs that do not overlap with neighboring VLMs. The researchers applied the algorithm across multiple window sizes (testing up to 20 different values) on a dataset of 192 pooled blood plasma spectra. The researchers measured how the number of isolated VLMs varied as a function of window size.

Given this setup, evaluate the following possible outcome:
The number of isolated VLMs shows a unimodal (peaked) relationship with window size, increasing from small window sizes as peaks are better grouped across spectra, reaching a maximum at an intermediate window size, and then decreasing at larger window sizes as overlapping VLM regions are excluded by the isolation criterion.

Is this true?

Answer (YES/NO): YES